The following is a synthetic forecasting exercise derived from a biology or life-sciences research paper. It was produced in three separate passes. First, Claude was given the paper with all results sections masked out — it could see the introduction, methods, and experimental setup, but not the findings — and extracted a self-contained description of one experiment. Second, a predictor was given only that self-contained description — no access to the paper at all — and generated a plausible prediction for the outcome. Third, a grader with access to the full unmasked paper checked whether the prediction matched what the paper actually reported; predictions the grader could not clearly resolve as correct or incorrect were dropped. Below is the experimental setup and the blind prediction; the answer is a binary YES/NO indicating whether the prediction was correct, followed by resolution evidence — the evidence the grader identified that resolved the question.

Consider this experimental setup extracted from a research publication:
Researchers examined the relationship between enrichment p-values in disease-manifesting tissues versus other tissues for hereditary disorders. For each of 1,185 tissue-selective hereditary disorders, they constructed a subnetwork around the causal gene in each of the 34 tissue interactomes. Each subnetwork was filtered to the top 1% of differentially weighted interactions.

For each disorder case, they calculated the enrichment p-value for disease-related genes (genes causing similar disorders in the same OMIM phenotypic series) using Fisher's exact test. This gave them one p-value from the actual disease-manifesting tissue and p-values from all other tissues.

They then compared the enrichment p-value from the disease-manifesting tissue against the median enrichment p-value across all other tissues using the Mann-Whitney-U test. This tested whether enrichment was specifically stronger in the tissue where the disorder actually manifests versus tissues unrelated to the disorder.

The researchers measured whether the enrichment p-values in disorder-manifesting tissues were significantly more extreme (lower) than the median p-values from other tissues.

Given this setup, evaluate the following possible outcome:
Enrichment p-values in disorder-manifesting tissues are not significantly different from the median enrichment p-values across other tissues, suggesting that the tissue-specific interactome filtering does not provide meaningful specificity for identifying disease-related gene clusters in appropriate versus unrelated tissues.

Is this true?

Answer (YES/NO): NO